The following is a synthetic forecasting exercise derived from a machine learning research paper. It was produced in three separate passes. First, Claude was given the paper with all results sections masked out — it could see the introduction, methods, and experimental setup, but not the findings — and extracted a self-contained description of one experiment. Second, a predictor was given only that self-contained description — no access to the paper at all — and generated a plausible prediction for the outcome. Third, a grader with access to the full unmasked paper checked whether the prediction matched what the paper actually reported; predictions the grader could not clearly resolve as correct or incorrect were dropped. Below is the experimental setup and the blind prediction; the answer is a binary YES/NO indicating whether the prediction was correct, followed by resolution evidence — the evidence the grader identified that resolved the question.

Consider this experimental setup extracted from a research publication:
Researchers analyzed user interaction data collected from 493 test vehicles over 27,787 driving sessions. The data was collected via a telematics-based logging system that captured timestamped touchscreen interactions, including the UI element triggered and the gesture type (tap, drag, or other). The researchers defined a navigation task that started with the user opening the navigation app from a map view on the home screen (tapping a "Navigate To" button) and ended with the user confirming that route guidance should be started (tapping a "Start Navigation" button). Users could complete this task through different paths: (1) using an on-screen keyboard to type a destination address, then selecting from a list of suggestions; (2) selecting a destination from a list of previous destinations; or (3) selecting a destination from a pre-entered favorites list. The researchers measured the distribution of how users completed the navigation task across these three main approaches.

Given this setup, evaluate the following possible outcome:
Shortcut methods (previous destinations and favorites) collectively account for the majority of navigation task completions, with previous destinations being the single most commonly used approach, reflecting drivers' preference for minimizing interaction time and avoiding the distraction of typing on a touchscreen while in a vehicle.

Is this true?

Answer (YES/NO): NO